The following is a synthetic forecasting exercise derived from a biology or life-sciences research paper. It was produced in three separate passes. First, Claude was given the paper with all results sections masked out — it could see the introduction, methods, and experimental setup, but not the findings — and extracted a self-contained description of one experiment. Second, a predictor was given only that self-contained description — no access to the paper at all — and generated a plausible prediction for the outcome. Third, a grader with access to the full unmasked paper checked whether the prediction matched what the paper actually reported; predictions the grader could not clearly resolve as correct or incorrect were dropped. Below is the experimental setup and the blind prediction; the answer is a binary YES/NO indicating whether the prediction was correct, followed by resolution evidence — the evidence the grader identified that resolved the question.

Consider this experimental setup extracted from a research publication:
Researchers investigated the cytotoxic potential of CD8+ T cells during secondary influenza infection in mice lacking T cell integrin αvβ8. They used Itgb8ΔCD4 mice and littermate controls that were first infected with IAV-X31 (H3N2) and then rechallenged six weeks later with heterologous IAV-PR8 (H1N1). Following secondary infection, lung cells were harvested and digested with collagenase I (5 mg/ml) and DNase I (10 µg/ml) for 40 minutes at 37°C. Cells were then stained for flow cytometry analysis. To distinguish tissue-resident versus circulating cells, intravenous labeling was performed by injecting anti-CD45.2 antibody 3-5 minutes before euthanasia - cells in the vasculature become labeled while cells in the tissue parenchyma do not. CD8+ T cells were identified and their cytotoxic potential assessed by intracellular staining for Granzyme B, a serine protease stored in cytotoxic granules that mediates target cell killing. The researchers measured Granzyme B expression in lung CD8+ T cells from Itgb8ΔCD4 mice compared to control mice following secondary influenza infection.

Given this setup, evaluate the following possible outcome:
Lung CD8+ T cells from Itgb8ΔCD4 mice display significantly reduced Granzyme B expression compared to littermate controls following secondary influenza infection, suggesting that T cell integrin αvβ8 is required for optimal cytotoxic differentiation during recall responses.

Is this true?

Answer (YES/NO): NO